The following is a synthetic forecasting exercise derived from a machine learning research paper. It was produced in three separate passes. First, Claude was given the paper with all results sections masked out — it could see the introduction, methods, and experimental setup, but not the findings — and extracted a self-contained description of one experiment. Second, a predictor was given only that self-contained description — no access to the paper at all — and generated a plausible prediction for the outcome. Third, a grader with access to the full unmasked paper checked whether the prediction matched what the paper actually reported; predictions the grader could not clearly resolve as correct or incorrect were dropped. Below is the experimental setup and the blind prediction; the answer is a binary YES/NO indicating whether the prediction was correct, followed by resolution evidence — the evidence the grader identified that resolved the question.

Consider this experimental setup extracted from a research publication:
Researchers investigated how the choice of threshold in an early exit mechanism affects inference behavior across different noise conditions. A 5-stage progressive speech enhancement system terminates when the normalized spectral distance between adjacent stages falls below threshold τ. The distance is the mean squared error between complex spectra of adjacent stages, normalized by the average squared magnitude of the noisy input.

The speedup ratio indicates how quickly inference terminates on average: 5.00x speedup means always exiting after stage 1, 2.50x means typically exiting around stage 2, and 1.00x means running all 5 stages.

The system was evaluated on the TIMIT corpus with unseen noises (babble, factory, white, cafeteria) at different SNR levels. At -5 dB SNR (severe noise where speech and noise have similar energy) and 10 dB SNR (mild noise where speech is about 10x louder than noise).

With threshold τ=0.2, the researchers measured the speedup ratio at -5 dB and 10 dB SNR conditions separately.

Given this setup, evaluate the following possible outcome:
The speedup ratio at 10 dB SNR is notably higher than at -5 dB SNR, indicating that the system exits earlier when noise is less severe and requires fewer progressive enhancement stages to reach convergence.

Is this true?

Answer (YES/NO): YES